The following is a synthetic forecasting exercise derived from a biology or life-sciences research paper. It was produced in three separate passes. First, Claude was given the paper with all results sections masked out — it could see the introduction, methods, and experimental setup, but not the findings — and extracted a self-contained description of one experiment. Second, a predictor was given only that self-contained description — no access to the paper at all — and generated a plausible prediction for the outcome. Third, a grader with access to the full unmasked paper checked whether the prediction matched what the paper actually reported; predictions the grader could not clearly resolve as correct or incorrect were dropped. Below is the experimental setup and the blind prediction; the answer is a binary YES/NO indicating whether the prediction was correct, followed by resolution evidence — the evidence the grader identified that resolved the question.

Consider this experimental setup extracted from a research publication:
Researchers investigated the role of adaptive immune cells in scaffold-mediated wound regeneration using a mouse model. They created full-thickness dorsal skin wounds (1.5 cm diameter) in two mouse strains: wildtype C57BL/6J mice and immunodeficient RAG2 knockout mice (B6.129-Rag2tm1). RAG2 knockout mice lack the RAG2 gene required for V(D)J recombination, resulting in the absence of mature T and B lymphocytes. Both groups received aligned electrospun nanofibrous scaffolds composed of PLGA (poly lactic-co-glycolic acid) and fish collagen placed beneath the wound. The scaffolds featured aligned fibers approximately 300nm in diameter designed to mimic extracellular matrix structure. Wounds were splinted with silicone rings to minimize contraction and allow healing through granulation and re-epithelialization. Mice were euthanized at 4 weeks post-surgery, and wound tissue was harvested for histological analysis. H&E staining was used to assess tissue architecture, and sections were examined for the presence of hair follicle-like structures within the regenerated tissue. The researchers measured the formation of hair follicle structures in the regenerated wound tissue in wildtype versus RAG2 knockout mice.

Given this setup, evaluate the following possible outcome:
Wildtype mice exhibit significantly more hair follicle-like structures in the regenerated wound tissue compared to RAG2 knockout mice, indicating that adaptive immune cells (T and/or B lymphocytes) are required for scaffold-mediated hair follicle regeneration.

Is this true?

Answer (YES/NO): YES